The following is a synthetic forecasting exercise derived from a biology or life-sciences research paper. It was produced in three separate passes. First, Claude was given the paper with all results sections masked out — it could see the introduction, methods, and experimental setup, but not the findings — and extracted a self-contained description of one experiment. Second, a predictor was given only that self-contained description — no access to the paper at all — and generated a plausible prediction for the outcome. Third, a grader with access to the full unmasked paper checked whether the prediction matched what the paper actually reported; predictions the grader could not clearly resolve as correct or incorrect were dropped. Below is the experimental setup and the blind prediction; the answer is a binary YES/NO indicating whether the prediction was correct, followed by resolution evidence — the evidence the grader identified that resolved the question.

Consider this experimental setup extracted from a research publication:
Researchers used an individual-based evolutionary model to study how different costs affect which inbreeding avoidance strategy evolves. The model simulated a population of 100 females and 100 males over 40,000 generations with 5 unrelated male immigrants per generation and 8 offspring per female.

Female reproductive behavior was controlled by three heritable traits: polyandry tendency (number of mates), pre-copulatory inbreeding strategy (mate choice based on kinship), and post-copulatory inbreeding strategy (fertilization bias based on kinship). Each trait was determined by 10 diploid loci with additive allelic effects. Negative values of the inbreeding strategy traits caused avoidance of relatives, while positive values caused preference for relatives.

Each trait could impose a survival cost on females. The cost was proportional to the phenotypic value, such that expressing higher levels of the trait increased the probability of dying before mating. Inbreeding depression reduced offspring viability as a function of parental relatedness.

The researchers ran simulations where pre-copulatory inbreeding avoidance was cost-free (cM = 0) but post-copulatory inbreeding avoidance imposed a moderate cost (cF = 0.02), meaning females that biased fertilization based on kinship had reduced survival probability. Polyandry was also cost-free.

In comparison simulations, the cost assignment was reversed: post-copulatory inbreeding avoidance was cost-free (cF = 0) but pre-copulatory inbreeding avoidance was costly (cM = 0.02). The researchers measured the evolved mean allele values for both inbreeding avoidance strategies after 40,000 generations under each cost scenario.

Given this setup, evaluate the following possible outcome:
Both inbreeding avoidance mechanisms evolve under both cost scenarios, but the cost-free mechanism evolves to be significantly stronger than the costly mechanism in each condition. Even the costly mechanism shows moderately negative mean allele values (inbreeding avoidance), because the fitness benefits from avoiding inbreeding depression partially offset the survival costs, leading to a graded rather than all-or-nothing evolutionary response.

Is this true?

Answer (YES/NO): NO